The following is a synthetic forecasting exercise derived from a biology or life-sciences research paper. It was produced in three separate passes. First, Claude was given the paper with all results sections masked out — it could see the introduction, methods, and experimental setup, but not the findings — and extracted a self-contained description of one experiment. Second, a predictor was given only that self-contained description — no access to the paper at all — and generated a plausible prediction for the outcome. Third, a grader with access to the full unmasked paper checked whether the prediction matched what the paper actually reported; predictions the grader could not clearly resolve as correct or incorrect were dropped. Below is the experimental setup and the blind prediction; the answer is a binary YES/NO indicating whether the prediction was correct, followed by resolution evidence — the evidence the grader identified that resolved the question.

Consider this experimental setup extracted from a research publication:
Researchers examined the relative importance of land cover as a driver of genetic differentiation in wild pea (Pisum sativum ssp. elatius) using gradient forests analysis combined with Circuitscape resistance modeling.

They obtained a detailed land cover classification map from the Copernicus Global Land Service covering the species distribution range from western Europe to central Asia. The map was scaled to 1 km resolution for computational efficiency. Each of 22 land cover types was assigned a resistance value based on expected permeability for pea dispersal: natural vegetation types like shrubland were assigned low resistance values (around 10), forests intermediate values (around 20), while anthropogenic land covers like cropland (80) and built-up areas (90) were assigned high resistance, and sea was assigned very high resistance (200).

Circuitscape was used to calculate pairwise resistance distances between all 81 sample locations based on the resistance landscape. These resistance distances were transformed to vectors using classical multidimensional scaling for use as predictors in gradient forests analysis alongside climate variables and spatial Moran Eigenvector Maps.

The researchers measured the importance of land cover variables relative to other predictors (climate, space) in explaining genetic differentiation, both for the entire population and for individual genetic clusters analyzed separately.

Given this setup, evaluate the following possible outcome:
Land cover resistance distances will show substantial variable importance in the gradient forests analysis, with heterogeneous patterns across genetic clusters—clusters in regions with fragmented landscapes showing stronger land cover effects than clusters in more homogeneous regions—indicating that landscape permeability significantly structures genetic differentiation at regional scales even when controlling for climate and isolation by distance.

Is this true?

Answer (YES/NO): YES